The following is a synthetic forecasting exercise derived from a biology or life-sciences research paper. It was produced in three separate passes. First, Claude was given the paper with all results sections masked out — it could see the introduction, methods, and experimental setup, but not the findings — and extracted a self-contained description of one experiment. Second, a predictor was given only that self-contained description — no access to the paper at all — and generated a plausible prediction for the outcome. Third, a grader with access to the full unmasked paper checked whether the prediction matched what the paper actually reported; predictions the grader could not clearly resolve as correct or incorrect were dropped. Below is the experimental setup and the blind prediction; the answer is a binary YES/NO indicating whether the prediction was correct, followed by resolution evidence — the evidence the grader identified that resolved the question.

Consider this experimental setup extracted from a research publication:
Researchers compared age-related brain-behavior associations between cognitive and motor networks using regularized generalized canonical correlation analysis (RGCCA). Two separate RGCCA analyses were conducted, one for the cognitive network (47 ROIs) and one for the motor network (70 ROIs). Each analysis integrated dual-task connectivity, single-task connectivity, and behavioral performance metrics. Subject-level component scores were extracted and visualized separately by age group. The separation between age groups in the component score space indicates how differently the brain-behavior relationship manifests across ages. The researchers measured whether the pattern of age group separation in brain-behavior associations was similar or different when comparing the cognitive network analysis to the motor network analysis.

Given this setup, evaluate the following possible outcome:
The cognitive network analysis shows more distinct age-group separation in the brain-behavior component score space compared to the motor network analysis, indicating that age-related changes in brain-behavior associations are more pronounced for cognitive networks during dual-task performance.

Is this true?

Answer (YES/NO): NO